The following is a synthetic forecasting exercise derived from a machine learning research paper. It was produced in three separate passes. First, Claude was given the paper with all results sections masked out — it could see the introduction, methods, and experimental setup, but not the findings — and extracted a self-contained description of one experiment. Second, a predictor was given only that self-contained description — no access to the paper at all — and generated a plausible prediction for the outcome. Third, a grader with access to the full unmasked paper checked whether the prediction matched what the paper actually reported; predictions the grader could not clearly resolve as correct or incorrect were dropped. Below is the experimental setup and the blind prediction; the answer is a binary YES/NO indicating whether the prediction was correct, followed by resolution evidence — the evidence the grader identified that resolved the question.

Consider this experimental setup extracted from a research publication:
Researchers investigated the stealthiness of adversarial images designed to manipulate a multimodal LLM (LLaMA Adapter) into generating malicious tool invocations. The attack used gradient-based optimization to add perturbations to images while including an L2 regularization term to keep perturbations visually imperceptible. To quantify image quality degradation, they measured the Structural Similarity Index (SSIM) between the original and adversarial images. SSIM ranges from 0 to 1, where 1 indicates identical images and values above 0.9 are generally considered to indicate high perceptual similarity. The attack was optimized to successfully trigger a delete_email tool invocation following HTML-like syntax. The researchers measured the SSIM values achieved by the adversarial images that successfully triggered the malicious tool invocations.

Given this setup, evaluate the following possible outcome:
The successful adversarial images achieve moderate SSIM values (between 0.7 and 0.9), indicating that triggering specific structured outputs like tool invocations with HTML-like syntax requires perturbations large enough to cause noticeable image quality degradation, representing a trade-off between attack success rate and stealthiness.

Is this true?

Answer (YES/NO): NO